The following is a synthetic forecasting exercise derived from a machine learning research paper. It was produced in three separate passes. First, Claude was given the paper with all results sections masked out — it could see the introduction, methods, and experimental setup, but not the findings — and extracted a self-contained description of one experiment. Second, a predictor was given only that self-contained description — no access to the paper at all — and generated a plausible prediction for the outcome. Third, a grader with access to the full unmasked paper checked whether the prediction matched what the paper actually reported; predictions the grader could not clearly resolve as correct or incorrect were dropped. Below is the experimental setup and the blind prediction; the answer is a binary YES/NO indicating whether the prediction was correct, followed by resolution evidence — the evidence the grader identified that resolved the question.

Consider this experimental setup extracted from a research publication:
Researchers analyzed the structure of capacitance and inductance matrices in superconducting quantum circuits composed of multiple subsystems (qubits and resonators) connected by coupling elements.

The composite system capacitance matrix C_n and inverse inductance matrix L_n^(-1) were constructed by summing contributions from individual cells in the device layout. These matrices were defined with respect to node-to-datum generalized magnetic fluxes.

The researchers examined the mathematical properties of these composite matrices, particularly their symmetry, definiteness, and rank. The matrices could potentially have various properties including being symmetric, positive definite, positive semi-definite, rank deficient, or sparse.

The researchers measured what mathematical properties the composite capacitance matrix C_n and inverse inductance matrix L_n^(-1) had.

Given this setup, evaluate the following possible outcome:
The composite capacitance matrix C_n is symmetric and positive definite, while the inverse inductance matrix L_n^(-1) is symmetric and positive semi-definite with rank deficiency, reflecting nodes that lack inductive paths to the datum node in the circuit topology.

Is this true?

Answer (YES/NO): NO